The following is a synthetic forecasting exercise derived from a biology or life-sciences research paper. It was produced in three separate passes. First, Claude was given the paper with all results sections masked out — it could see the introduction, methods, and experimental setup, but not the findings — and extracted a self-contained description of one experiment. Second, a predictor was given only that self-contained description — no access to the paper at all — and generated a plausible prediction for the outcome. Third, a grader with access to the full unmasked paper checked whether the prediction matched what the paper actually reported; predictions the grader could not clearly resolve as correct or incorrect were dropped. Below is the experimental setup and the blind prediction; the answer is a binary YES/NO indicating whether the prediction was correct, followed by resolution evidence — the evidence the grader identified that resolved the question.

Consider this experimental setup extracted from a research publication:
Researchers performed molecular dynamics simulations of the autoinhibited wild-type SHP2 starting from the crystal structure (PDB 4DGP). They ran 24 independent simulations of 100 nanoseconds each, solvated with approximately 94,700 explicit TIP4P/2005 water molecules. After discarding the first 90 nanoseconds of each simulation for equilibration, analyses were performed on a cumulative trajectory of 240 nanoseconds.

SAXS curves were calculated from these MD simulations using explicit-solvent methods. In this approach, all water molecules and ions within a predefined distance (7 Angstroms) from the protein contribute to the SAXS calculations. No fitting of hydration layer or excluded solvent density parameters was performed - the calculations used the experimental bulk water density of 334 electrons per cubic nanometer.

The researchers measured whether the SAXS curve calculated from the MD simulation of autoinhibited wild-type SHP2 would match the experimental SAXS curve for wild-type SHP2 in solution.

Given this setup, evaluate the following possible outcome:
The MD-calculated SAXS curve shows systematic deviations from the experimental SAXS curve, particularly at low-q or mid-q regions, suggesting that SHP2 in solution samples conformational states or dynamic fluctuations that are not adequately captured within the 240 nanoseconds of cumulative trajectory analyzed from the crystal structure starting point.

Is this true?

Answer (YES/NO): NO